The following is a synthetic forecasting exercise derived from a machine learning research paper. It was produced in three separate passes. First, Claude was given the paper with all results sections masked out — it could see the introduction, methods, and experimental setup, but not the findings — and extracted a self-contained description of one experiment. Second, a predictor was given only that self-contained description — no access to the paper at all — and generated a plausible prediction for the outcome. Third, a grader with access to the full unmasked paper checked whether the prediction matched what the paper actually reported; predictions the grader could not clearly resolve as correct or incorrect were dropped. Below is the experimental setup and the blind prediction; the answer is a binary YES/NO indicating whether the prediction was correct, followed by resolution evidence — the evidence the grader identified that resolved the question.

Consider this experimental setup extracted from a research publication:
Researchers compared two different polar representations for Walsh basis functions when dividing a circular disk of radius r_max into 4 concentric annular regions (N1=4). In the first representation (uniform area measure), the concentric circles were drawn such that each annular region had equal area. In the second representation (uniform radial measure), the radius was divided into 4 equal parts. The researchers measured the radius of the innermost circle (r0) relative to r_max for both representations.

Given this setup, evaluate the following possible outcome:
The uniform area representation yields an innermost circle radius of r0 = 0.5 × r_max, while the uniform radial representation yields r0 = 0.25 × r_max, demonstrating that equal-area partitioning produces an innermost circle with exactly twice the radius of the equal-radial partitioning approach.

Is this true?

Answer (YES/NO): YES